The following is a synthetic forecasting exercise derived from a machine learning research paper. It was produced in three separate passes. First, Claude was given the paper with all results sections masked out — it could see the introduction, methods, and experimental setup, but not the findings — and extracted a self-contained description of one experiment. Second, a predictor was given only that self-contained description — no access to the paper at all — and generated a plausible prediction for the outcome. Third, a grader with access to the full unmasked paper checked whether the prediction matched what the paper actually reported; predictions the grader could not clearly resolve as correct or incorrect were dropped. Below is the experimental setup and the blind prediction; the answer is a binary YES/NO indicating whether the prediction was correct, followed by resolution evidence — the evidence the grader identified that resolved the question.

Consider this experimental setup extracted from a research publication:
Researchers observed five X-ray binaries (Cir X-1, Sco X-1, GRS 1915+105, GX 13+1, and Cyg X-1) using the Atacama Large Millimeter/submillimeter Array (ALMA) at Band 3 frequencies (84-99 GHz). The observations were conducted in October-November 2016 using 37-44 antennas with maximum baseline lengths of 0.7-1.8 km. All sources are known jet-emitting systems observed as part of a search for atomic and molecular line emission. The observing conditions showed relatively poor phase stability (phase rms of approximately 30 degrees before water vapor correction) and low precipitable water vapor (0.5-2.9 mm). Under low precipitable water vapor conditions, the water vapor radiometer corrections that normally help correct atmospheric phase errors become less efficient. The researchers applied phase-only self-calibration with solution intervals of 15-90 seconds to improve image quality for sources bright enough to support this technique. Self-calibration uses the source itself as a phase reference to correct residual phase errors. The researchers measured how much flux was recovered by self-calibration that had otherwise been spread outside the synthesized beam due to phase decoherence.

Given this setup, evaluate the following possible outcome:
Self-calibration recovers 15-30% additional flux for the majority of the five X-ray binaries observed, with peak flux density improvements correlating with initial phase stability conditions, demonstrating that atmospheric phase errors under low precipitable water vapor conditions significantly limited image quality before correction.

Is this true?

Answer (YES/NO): NO